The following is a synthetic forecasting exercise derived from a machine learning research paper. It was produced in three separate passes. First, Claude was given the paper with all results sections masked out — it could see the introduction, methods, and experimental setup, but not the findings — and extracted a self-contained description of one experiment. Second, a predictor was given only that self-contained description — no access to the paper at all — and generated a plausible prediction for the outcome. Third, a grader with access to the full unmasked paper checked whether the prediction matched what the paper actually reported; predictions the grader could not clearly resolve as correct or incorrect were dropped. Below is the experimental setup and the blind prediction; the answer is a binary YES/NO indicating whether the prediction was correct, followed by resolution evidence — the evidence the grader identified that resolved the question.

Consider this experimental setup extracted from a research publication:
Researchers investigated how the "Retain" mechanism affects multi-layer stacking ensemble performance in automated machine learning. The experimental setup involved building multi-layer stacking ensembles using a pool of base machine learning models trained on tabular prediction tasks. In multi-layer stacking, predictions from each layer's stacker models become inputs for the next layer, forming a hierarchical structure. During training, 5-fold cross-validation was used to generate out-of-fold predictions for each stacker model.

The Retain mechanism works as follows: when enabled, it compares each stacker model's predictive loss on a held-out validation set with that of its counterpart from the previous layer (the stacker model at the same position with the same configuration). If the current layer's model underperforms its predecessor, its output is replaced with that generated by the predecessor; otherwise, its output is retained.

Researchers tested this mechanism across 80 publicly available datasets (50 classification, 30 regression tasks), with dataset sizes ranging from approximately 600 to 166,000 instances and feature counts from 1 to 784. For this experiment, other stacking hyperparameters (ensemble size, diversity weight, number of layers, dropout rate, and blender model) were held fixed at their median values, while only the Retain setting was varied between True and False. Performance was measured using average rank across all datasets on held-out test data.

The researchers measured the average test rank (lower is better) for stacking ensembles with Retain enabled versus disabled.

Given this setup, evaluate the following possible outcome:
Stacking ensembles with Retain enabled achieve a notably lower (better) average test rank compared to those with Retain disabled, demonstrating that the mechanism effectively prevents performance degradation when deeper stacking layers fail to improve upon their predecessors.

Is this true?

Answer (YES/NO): YES